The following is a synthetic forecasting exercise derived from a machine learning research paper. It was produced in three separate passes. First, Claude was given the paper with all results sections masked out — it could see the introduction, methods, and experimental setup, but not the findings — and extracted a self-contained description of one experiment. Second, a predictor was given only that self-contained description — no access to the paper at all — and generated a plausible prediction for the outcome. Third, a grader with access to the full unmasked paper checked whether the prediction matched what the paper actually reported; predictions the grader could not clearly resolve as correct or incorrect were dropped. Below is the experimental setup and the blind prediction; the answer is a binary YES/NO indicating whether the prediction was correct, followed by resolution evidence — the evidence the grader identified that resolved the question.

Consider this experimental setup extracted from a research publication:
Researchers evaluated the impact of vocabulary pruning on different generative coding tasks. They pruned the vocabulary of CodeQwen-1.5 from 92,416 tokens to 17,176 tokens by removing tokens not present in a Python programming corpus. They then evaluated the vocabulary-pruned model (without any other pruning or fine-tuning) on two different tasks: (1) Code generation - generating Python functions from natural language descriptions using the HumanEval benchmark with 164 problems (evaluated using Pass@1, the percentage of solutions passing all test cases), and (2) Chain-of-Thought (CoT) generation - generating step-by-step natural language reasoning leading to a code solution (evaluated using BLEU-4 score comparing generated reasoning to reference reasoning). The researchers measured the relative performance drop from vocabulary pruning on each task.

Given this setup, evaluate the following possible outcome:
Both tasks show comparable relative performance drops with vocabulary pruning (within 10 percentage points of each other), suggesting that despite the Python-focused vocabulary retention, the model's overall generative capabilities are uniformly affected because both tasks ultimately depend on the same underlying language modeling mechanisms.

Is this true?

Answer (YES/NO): YES